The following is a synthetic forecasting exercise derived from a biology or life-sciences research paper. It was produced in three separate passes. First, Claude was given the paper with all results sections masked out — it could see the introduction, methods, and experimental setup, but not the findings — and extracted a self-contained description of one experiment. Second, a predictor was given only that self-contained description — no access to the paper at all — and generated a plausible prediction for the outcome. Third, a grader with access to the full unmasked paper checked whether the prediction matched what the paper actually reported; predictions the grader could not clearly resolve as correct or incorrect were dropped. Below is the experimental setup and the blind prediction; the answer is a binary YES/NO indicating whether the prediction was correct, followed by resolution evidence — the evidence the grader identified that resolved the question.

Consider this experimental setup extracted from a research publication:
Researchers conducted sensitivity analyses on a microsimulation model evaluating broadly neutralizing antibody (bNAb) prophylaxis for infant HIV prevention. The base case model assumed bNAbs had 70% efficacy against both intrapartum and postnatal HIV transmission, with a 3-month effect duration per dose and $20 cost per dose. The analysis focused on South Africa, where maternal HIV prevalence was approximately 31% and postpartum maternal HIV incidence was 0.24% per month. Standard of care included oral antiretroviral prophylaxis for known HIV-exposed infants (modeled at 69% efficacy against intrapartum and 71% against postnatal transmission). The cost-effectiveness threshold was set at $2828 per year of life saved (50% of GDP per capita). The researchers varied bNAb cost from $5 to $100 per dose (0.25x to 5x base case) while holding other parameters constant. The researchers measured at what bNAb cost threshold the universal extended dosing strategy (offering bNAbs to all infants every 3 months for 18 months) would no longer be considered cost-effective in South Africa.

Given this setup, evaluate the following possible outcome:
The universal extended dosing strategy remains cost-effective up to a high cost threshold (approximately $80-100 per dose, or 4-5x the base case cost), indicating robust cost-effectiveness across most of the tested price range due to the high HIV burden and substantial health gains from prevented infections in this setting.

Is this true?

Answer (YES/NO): YES